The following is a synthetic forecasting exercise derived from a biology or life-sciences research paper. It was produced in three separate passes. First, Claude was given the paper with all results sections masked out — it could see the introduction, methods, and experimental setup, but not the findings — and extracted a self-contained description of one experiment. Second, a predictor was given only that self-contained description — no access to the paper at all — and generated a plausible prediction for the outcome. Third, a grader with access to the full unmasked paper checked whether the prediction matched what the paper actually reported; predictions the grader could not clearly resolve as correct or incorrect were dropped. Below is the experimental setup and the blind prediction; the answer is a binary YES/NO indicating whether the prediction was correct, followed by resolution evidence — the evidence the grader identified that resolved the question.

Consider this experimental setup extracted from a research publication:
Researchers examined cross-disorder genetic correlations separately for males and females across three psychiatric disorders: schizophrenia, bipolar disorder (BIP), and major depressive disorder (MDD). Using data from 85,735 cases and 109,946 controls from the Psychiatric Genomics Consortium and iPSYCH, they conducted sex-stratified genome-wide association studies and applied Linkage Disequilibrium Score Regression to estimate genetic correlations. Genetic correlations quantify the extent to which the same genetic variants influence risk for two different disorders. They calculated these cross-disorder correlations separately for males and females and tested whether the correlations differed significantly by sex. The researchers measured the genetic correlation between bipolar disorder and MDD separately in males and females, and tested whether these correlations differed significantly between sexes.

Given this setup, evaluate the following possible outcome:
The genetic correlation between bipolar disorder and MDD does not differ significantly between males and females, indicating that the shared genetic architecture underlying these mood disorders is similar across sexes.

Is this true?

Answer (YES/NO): NO